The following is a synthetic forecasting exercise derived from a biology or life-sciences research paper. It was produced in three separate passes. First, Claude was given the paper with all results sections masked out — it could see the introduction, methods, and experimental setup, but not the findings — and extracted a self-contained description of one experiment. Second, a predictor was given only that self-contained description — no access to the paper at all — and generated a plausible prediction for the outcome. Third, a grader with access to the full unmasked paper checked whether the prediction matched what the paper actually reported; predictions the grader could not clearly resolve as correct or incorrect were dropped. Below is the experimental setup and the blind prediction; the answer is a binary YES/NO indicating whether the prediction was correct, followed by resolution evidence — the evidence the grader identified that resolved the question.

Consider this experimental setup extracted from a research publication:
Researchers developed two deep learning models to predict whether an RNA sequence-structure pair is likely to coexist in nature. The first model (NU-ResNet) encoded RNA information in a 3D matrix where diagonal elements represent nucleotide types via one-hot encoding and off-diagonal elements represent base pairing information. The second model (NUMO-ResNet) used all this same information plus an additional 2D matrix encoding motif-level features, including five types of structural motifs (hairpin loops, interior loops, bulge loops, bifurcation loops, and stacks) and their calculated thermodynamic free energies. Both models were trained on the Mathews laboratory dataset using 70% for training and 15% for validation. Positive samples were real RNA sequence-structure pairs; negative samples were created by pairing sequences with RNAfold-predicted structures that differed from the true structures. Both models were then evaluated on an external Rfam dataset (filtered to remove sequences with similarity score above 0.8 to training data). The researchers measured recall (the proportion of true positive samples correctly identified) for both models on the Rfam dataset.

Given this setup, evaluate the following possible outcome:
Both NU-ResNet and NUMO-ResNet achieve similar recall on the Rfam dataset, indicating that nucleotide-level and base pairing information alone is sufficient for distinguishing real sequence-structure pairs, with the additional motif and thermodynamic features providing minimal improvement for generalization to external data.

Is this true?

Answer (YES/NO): NO